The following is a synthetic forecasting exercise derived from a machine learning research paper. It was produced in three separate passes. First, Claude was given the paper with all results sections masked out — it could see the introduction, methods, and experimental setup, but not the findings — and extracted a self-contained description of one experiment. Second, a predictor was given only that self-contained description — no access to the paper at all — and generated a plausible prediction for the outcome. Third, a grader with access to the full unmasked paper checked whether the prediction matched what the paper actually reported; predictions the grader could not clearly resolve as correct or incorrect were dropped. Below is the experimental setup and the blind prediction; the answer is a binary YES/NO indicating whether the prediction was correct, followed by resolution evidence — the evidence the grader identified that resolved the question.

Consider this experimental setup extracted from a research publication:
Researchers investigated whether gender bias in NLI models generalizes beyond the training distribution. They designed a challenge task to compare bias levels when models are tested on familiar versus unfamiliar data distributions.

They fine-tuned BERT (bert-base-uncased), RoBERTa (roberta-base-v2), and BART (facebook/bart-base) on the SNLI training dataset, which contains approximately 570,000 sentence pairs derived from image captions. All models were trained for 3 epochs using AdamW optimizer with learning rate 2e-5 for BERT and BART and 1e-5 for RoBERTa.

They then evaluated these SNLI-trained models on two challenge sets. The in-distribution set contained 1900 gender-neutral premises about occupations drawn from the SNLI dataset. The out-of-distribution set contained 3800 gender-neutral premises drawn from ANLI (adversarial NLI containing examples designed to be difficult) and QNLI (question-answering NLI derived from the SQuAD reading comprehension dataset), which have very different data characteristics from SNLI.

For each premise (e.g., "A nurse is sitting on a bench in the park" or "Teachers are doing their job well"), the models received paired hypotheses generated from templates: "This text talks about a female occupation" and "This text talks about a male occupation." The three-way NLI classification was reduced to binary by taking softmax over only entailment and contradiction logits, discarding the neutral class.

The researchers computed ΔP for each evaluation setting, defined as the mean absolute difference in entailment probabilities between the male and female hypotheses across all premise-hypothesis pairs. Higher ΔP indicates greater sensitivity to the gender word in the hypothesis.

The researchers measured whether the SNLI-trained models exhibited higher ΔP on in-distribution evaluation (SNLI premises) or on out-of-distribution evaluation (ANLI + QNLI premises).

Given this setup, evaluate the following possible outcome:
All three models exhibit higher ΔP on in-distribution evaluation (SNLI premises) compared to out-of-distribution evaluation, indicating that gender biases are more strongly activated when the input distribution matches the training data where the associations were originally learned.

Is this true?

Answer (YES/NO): YES